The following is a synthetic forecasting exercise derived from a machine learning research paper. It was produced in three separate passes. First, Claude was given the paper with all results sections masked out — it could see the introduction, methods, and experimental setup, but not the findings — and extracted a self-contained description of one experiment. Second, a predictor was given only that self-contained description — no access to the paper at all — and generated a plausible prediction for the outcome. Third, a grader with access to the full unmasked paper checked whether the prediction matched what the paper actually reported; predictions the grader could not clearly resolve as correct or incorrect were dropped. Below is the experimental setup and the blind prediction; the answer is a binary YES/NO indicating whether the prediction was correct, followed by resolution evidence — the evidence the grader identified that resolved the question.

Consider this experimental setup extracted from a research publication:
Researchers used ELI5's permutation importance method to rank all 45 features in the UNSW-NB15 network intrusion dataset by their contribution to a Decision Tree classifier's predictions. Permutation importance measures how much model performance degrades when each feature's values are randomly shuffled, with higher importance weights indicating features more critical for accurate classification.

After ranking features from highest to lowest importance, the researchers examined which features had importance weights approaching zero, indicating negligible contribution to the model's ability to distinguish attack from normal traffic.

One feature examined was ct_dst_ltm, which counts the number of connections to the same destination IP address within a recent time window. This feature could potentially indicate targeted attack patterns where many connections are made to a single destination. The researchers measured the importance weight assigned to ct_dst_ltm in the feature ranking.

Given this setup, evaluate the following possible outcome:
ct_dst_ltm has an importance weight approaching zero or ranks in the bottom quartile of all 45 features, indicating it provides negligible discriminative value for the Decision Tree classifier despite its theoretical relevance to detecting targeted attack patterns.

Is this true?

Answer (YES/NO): YES